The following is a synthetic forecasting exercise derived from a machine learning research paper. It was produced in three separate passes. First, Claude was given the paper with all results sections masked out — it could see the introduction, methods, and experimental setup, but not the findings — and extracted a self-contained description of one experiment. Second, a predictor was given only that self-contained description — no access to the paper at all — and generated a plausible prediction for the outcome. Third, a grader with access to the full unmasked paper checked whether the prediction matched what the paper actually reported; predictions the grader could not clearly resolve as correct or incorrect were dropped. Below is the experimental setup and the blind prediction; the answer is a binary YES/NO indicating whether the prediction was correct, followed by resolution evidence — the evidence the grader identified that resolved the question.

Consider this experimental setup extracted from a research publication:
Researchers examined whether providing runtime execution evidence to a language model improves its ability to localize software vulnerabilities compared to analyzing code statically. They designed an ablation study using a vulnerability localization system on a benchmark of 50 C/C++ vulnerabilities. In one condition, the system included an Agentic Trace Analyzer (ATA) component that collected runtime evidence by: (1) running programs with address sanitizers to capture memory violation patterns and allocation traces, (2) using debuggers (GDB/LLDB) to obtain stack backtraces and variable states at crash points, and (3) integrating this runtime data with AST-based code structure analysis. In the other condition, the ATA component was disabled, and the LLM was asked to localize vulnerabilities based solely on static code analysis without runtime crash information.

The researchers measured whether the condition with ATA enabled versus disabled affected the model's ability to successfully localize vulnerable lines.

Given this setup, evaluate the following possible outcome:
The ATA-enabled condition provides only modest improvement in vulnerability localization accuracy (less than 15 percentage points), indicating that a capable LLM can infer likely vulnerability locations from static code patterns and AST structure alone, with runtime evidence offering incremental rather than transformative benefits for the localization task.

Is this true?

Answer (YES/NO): NO